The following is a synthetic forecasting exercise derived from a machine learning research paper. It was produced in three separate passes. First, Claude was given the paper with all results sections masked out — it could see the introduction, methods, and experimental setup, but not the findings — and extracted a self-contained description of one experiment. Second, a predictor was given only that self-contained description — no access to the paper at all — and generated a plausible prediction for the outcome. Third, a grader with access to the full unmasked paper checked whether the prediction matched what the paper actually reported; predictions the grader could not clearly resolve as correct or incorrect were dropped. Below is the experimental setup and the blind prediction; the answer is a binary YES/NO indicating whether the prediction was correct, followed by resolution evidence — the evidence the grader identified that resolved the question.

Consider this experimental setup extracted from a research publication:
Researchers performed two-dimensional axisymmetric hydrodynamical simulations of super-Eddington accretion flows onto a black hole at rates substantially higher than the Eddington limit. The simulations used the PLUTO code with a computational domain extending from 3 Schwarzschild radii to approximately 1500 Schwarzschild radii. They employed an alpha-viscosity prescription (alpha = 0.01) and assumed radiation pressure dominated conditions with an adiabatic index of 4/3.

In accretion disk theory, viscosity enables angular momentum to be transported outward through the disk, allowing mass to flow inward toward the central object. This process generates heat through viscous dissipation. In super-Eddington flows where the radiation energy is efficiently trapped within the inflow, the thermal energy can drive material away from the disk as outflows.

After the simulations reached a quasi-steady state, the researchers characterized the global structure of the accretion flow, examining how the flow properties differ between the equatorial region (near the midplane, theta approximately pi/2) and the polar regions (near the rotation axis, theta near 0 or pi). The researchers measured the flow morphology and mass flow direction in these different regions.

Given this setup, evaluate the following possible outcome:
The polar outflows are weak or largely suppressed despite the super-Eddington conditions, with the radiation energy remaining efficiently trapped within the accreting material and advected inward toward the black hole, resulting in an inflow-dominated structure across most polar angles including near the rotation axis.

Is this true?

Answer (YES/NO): NO